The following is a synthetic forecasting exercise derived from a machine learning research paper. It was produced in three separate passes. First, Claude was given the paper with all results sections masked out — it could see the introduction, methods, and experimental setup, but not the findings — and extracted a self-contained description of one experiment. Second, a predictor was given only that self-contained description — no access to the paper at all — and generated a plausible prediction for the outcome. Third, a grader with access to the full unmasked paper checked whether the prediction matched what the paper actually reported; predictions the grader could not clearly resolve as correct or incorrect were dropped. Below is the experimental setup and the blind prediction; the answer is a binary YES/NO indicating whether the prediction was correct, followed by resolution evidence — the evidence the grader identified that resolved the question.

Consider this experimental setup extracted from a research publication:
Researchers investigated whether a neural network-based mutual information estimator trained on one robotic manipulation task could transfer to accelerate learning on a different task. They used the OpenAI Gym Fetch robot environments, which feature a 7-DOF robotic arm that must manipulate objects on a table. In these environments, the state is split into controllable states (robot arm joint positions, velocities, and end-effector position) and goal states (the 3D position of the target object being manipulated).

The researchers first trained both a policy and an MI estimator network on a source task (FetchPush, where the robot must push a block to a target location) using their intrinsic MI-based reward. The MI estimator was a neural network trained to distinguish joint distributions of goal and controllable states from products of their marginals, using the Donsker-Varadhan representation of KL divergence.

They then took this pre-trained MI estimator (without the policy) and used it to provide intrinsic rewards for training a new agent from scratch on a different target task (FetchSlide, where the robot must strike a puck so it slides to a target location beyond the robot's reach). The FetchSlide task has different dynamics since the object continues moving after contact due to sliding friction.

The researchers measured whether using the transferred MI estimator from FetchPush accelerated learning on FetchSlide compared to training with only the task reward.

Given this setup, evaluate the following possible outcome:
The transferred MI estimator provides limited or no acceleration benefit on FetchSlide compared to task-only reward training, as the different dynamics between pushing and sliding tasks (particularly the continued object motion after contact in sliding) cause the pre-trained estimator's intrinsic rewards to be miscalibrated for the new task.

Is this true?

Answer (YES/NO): NO